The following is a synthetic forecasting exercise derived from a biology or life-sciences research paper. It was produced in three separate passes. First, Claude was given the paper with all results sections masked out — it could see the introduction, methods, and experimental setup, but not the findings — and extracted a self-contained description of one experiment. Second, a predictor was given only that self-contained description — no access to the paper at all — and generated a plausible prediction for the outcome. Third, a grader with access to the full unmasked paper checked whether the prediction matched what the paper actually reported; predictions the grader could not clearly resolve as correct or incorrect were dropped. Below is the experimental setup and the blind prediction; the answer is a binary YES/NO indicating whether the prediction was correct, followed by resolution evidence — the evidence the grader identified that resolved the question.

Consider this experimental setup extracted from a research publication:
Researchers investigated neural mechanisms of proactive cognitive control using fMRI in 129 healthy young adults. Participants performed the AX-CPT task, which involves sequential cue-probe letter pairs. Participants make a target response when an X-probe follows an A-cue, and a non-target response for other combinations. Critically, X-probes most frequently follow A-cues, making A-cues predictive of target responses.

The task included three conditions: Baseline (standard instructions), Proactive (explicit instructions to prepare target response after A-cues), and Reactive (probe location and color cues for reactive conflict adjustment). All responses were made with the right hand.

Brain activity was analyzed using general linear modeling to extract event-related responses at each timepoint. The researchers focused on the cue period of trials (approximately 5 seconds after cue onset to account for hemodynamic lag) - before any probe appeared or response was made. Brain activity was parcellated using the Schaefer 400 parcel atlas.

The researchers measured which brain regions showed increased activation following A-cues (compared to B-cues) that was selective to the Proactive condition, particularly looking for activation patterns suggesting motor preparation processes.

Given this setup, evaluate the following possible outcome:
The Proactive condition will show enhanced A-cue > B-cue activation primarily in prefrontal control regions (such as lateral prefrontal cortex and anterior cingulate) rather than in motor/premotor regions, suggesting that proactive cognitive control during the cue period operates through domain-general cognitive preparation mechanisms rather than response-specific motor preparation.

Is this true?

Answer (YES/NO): NO